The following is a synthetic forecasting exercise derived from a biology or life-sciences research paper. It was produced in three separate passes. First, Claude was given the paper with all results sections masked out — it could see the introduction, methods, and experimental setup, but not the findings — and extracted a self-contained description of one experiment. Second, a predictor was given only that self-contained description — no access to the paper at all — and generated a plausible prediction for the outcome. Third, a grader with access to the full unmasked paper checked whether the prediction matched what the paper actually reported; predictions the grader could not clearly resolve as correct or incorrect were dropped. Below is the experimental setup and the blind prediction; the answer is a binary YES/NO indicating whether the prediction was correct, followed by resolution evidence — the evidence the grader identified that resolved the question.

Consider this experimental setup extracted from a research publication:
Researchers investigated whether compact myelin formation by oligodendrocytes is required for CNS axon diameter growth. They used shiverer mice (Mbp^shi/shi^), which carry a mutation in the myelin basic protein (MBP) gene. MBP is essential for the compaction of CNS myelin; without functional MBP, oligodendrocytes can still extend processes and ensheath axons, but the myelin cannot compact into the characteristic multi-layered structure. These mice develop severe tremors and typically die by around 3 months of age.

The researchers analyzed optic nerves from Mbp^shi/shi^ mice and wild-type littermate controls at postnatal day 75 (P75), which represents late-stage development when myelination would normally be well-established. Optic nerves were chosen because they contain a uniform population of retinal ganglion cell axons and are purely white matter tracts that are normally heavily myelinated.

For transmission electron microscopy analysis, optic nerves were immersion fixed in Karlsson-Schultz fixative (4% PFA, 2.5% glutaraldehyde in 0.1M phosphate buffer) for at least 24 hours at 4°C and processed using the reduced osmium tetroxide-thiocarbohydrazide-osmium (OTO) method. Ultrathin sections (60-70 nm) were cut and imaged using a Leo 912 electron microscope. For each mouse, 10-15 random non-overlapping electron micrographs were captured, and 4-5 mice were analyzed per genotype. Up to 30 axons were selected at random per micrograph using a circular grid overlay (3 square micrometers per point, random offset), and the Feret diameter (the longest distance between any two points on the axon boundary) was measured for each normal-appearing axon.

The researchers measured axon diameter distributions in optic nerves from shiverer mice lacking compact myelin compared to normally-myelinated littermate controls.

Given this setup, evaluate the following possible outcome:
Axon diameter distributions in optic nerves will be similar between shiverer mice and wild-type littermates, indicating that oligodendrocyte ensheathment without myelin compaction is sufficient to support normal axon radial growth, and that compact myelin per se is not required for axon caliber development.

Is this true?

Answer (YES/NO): YES